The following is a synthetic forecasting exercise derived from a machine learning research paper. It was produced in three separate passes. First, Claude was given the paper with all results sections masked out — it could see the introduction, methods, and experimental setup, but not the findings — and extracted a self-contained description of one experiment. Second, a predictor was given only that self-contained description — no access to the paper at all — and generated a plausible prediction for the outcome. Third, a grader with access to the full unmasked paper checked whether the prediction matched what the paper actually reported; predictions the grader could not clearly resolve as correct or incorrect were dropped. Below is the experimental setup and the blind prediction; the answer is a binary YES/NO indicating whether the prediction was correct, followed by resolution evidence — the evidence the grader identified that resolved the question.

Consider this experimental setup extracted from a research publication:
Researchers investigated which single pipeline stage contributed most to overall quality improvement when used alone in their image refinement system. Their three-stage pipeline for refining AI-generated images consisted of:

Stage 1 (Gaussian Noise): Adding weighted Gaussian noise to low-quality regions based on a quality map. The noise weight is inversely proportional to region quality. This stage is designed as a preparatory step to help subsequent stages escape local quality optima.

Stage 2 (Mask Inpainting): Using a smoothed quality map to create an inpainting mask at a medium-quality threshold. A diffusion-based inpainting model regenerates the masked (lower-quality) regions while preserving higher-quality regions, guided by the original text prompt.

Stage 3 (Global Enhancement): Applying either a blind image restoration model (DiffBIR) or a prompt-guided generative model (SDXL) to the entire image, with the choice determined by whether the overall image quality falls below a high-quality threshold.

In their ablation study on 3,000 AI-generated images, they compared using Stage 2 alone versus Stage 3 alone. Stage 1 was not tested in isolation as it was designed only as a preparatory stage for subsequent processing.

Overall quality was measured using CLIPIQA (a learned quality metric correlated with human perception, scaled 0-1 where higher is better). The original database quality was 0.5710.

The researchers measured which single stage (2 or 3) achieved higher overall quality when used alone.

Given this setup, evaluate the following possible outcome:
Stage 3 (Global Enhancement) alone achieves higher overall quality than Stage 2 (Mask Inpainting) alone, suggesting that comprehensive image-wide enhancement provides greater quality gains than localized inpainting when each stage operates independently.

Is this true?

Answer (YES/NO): YES